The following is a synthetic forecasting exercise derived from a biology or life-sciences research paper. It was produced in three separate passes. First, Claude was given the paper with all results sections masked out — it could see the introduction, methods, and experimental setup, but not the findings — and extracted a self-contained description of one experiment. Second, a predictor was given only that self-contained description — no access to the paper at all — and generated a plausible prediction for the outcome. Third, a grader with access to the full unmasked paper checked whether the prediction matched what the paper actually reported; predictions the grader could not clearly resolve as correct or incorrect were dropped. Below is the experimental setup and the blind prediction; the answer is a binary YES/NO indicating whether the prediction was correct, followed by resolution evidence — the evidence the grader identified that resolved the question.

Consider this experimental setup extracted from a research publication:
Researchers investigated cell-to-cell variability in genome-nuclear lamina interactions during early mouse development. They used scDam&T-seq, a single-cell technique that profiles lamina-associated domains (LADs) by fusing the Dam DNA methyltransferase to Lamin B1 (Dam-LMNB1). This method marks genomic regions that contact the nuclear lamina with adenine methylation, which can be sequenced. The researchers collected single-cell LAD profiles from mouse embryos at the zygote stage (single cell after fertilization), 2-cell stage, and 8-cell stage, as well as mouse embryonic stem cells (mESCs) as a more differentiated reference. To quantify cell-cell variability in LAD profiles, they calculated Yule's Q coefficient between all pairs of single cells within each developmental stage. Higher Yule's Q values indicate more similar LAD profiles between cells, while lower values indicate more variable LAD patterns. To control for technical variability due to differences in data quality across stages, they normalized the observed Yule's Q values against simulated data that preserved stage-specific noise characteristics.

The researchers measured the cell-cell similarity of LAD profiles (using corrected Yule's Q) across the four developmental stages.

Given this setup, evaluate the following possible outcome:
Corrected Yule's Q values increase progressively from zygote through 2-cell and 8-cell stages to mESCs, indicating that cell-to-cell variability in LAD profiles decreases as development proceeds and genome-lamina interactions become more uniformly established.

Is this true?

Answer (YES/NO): NO